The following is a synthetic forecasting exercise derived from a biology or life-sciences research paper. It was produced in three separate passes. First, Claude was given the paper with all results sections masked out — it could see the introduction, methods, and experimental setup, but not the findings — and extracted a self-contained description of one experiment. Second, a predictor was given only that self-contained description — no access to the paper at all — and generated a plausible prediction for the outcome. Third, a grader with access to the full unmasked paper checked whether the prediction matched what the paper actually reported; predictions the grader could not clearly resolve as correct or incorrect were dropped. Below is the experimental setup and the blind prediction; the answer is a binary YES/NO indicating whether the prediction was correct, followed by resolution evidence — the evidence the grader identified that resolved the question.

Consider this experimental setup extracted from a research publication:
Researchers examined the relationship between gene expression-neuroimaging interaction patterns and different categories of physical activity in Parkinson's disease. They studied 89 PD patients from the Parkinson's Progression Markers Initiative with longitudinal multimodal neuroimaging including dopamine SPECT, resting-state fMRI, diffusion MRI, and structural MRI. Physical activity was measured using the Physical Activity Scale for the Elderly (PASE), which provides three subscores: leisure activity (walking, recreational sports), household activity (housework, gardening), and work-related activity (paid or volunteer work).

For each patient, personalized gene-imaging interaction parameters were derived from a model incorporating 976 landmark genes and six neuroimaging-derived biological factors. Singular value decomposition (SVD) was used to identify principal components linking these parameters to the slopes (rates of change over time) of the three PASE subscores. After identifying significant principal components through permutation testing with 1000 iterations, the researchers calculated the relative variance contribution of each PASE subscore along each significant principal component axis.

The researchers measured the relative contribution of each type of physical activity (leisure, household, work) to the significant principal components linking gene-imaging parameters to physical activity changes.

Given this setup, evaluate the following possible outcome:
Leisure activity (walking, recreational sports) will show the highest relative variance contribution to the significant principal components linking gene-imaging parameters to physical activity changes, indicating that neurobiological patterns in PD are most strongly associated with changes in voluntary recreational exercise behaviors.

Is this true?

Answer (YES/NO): NO